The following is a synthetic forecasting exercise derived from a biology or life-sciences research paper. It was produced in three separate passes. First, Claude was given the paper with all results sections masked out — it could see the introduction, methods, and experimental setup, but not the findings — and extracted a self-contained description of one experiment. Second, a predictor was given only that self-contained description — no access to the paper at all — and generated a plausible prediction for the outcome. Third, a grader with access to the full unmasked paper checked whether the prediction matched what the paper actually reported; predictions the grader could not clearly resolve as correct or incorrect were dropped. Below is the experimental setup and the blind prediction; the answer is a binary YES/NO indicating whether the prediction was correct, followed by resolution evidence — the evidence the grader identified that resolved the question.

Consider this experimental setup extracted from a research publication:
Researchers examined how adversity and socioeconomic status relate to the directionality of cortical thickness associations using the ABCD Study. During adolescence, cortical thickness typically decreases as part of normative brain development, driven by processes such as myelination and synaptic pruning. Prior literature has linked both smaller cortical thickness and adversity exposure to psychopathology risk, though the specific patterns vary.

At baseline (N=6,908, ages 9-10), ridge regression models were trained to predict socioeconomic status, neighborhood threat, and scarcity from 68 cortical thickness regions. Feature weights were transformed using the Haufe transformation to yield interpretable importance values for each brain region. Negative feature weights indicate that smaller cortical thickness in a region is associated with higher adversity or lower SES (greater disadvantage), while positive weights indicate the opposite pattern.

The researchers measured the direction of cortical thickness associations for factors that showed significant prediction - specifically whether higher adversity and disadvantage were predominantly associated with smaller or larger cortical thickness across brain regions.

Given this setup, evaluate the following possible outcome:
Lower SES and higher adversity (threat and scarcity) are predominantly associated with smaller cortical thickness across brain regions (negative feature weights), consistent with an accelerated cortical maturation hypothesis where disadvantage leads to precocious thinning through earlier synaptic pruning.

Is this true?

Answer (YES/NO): YES